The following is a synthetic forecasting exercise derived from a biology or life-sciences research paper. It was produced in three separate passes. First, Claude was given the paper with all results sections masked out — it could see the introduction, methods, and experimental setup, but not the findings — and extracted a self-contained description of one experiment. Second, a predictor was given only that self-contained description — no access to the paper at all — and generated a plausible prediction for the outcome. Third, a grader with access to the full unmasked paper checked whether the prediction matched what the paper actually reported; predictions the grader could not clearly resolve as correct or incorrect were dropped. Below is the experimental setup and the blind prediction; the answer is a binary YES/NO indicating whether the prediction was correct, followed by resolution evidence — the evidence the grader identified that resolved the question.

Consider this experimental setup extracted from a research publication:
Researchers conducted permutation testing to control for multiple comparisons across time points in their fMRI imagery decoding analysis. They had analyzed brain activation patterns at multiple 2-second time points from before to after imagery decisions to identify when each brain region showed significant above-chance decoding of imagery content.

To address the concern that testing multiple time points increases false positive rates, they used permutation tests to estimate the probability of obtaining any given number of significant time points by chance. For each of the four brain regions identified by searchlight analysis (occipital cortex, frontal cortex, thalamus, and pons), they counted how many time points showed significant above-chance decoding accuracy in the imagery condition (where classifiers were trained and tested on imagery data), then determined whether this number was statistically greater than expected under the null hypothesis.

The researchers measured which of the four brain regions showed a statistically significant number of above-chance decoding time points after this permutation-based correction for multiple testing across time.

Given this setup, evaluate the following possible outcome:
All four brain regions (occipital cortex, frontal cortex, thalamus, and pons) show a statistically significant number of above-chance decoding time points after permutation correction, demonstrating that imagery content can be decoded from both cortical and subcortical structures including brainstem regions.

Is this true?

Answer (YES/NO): NO